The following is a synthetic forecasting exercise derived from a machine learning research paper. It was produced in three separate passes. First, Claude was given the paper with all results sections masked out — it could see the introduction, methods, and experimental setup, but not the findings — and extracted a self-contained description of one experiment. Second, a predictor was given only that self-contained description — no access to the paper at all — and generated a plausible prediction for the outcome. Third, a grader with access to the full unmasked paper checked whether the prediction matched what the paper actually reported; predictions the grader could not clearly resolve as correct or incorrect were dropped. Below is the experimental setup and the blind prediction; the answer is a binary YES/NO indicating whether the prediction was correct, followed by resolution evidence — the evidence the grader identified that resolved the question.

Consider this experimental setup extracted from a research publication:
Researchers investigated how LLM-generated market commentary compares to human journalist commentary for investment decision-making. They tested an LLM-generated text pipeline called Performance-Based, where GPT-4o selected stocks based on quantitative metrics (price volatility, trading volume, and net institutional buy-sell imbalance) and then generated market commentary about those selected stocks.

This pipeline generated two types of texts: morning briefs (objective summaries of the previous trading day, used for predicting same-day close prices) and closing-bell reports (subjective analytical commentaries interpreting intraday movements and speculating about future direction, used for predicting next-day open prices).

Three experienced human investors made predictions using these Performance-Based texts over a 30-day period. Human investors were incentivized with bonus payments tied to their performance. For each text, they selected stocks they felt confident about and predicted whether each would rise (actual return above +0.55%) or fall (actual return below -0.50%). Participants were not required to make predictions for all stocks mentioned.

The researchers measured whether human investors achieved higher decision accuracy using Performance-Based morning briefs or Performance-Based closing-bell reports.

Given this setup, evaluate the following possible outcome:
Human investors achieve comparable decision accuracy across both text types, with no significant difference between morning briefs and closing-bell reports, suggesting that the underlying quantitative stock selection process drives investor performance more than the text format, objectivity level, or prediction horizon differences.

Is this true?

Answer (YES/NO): NO